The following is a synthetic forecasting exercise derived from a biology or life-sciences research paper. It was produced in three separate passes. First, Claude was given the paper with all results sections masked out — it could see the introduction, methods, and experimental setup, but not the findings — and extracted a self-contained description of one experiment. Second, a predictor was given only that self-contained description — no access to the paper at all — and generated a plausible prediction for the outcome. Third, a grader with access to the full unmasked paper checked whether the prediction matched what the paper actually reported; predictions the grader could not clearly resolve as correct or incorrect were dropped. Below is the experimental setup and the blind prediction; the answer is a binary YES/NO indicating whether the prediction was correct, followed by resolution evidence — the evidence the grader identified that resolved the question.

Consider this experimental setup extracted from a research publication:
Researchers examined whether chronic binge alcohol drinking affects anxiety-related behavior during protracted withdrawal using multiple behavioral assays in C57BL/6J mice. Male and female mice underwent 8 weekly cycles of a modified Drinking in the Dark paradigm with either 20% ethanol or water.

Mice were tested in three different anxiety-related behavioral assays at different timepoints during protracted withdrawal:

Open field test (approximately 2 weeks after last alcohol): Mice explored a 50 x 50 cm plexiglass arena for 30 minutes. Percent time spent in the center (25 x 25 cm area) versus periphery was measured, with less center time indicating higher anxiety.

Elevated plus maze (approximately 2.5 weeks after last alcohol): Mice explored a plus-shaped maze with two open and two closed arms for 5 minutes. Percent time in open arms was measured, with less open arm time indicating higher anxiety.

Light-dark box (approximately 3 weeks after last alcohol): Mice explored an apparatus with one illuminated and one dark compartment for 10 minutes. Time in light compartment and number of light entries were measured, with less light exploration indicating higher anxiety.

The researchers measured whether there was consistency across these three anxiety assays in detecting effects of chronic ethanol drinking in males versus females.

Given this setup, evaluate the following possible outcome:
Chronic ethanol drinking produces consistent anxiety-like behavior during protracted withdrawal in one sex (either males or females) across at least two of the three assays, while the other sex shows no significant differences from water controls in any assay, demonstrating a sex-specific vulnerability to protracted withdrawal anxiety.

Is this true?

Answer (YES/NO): NO